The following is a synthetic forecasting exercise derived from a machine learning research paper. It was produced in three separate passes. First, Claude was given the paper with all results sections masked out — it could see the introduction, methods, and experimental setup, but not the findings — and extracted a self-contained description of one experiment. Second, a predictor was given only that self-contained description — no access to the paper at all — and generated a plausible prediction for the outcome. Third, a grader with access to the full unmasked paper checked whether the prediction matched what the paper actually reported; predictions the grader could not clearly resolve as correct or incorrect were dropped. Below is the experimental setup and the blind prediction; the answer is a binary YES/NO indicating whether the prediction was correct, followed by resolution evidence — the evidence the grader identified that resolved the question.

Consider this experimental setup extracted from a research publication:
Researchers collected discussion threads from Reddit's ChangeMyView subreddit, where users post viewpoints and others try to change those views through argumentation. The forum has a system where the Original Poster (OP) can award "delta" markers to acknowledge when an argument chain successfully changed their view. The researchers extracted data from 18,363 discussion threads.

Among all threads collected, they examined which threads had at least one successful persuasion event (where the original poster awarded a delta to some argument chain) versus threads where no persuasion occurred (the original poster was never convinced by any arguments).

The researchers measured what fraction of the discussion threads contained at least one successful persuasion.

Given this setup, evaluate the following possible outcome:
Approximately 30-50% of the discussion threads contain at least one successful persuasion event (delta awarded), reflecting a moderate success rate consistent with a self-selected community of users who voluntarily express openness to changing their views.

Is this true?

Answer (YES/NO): NO